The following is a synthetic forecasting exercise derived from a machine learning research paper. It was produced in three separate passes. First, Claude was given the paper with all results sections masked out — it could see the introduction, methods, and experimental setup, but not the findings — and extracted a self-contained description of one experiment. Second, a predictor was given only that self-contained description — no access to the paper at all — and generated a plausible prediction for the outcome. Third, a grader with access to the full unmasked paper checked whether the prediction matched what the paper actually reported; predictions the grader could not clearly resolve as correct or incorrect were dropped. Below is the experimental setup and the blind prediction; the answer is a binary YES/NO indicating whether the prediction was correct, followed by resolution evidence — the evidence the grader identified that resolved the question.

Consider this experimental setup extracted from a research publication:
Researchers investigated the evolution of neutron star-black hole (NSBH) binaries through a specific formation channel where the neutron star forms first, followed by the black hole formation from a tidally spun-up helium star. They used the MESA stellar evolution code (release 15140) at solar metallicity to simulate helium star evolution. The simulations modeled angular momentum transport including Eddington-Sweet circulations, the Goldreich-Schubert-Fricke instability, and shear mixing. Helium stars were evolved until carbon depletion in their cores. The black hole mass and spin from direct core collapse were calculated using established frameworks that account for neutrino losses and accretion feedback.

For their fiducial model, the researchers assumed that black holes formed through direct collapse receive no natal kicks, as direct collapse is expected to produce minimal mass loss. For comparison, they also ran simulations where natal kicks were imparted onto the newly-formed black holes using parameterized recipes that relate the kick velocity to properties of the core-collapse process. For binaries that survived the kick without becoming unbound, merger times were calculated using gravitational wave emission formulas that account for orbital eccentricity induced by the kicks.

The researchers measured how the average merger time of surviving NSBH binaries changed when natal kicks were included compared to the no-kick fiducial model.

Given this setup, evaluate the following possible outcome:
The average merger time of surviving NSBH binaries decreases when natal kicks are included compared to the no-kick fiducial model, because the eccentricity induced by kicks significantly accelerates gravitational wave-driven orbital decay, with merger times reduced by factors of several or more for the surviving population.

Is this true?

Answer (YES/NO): YES